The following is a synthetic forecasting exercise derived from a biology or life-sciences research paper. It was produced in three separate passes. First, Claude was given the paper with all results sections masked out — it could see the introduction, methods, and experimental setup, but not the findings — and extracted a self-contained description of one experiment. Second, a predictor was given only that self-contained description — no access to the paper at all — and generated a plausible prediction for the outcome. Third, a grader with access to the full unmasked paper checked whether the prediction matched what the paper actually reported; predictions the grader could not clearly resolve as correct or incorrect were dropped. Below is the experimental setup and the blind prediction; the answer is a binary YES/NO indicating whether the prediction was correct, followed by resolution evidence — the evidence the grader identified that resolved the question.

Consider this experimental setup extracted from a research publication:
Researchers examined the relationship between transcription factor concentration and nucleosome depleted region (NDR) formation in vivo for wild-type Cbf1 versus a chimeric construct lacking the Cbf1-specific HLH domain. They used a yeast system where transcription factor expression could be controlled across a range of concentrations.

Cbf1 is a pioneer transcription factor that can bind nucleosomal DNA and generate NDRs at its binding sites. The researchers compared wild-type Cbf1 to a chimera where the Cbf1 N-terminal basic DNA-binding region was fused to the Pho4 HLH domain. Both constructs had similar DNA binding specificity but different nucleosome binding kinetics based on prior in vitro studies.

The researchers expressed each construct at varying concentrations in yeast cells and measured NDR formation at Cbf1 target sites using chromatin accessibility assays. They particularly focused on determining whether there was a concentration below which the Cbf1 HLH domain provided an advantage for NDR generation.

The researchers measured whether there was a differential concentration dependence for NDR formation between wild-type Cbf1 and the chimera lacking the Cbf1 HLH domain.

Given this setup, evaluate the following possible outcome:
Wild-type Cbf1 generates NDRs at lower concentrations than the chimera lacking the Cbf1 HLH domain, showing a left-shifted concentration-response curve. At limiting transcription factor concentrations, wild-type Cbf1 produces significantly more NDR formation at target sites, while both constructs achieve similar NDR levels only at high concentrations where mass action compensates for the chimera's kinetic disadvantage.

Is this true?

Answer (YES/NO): NO